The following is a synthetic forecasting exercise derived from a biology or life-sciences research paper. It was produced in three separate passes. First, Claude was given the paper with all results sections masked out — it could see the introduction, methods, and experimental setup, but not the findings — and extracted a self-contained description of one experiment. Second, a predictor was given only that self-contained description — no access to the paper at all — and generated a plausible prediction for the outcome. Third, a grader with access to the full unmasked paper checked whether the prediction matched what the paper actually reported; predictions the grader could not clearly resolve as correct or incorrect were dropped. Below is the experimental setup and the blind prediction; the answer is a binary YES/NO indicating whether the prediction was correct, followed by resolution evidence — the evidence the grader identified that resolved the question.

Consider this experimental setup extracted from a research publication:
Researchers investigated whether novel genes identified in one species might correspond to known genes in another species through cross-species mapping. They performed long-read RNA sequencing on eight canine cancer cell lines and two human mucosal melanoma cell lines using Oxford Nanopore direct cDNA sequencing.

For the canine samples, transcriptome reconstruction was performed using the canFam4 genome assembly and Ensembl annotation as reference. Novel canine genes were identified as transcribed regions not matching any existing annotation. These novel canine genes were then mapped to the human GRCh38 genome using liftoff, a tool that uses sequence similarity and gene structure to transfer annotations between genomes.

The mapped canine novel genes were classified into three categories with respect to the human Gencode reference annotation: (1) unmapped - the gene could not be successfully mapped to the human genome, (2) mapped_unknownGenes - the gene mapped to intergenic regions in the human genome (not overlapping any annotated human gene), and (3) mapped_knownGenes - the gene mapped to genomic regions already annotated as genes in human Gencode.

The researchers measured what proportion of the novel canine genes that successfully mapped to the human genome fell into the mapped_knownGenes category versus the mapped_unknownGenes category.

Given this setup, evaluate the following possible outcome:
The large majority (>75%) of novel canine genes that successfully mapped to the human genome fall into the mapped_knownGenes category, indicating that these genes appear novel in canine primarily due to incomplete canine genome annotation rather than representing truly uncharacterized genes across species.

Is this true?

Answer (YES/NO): YES